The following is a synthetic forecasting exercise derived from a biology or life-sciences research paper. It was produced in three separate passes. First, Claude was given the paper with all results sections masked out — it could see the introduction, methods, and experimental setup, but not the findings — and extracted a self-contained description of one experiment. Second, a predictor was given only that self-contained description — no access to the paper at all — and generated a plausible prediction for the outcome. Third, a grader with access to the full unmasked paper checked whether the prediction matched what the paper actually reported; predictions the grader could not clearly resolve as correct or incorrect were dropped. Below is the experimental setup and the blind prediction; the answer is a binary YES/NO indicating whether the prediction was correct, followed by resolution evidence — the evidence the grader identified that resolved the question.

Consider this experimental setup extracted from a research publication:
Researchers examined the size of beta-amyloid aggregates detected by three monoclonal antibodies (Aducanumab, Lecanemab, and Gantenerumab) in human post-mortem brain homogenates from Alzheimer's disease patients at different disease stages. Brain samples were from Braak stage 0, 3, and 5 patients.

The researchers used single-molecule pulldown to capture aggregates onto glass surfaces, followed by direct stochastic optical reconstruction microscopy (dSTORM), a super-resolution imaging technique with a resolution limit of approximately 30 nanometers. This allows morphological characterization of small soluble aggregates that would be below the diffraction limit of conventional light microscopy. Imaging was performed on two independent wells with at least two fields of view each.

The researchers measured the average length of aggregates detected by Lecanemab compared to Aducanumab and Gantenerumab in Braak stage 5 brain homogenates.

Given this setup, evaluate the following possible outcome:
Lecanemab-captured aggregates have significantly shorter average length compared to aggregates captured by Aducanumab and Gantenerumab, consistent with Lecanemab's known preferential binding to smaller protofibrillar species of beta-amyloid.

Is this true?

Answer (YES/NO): YES